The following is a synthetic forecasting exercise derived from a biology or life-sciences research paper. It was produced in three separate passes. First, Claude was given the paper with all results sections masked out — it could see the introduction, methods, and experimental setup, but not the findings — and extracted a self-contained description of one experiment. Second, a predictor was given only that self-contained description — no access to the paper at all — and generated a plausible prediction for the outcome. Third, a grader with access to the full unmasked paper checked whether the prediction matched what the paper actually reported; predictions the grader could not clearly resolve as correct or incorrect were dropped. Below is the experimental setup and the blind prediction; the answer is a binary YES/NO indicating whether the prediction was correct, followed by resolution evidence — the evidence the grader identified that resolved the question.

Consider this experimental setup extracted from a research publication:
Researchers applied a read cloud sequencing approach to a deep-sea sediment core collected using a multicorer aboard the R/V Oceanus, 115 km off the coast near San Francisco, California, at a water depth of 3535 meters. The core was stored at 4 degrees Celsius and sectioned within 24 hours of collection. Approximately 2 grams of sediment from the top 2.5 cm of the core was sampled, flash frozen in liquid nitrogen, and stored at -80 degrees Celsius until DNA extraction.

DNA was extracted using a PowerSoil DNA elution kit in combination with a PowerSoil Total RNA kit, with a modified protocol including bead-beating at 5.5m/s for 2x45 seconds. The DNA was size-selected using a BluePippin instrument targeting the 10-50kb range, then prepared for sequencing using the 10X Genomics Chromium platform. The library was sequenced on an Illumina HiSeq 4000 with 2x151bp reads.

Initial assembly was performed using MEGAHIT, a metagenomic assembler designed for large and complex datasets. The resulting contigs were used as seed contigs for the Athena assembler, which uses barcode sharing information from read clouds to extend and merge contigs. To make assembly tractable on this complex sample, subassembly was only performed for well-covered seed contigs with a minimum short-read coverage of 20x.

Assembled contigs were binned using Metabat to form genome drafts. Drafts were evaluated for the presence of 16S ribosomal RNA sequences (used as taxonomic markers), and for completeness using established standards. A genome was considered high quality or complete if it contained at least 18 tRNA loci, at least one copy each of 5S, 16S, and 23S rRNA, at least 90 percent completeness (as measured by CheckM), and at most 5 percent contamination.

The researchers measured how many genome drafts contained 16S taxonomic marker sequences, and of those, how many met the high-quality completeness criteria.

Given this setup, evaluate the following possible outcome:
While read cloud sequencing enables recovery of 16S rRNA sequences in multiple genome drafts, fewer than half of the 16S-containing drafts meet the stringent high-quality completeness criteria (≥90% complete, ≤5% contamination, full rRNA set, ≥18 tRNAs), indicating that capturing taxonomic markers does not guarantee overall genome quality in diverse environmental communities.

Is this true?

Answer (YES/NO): YES